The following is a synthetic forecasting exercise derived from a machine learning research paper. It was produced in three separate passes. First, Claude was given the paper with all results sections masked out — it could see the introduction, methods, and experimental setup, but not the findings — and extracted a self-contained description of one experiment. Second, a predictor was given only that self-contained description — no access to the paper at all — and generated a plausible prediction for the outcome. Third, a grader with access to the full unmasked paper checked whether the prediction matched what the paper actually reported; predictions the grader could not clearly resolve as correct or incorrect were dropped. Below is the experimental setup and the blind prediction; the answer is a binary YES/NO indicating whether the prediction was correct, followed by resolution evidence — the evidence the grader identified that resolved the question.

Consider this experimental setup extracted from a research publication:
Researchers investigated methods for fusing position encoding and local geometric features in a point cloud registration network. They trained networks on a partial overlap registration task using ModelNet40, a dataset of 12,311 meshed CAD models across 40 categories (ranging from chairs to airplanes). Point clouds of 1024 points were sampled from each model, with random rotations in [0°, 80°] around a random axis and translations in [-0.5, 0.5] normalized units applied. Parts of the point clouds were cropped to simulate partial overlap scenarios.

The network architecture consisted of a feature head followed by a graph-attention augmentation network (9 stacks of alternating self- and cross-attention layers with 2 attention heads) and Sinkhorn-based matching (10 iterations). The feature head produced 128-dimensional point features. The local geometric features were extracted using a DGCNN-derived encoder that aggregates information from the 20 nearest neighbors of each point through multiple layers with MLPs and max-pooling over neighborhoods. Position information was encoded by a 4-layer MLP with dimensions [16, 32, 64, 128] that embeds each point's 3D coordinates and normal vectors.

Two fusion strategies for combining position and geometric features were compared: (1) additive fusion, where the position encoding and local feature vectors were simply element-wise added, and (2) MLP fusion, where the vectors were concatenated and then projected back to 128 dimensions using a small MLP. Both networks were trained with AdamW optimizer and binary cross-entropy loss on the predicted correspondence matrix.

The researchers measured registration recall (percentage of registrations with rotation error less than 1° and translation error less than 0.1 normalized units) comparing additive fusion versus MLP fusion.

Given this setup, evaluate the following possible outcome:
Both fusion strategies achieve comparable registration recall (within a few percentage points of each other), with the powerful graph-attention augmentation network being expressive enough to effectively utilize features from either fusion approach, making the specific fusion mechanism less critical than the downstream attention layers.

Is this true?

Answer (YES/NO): YES